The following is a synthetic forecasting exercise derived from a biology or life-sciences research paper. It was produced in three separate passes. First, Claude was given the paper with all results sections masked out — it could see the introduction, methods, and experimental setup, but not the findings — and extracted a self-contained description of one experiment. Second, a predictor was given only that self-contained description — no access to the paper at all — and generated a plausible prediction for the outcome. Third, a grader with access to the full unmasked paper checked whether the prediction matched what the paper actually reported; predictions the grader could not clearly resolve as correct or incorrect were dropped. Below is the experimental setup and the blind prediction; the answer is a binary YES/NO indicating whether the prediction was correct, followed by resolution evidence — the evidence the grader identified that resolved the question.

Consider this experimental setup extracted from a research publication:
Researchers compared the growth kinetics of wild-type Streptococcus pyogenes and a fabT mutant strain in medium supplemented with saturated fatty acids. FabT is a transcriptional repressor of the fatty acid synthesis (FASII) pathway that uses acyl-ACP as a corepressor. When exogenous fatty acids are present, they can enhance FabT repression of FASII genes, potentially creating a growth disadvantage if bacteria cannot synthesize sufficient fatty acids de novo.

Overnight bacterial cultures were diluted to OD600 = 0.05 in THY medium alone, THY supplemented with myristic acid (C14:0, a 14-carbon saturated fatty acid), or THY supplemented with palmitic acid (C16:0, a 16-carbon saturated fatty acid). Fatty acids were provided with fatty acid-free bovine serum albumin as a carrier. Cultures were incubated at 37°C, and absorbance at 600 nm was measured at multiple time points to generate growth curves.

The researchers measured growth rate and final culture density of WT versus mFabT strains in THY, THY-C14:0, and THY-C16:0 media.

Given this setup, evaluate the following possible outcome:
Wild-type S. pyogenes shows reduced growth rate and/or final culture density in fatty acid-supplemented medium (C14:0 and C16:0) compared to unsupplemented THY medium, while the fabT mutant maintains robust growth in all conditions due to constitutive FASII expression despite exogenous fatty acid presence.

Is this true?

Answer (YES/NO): YES